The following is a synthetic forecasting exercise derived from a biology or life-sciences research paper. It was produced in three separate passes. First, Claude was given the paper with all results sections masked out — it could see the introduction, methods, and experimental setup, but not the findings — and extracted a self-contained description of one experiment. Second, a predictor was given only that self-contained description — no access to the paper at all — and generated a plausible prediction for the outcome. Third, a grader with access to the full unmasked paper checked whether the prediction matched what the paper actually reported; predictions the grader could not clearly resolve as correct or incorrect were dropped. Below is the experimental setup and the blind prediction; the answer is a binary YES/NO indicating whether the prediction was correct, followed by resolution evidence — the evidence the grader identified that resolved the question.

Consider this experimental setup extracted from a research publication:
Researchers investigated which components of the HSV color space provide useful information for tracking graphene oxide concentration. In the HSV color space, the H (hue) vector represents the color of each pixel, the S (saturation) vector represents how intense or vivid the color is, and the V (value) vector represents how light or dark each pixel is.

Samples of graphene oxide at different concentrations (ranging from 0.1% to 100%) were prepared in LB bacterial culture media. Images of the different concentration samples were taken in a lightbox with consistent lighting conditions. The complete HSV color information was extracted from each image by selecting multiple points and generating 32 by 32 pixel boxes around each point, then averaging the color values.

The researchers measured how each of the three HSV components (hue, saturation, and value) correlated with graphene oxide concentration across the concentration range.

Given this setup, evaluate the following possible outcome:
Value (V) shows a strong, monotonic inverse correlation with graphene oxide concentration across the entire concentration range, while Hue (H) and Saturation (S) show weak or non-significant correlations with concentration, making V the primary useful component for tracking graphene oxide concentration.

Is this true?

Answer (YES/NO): NO